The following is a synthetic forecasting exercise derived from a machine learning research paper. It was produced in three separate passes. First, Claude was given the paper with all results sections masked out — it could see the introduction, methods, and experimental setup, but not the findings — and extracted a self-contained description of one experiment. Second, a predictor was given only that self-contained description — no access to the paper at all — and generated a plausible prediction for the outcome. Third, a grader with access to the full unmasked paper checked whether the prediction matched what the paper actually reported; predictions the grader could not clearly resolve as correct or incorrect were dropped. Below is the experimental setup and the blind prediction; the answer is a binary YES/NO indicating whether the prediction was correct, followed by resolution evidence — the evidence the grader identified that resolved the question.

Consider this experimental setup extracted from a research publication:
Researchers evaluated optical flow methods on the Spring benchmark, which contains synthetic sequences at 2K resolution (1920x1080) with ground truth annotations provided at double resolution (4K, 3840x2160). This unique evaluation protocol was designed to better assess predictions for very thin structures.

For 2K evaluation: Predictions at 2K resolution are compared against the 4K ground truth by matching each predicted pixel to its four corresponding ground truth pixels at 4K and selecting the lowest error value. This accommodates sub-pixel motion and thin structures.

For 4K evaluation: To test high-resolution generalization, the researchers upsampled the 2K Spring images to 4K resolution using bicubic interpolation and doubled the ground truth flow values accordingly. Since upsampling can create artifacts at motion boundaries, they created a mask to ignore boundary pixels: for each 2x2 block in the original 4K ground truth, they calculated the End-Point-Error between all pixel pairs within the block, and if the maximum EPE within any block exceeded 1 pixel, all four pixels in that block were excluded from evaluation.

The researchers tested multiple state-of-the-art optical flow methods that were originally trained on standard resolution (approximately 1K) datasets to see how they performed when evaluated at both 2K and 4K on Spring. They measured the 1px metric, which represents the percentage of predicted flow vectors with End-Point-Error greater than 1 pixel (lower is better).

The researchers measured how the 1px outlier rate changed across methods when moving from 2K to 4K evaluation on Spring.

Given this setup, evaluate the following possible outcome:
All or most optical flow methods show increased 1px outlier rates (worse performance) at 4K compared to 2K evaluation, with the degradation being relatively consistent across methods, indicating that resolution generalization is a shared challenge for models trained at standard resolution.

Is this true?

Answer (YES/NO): NO